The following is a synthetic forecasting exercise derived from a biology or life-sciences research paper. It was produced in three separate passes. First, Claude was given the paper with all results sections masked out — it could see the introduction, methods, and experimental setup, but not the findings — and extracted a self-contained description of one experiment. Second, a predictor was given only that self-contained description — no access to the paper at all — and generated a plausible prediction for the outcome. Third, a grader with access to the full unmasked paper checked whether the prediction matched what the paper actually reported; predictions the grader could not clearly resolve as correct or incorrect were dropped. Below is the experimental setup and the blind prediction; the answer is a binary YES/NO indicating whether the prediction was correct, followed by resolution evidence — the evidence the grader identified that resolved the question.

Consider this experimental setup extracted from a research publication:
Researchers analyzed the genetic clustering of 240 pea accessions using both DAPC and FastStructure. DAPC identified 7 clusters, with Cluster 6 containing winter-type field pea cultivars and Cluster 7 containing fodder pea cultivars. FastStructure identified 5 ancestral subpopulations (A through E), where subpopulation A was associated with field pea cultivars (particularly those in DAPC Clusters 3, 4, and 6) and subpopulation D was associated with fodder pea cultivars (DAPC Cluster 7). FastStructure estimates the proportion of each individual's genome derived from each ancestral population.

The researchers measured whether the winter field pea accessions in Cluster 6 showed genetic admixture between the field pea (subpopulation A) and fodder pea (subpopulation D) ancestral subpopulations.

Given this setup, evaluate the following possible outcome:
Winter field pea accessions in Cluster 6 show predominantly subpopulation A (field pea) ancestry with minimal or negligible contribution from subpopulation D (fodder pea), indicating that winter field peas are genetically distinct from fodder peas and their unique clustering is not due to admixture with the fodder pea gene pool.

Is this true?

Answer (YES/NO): NO